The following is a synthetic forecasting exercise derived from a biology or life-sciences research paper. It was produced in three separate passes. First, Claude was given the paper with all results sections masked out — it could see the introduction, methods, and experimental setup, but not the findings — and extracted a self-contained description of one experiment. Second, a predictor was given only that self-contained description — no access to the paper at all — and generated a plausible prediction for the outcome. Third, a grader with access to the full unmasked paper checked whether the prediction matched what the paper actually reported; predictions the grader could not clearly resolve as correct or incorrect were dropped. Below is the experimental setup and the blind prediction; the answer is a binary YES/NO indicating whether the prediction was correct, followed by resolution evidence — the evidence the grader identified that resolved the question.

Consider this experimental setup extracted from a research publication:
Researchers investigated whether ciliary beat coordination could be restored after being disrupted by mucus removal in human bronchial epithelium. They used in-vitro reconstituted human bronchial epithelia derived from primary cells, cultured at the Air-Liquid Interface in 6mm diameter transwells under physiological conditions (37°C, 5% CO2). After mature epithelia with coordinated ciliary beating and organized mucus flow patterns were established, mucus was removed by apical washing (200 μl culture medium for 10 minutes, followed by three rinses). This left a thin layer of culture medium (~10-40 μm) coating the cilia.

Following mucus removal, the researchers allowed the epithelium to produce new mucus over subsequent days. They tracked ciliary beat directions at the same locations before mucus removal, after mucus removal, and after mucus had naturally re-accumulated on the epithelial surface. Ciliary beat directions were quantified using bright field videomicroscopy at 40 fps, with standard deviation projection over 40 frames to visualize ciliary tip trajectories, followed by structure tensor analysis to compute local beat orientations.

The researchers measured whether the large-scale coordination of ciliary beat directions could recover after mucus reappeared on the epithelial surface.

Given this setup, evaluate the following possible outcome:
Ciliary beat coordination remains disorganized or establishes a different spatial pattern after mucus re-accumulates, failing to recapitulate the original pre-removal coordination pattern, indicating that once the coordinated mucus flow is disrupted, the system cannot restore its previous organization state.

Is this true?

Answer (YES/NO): NO